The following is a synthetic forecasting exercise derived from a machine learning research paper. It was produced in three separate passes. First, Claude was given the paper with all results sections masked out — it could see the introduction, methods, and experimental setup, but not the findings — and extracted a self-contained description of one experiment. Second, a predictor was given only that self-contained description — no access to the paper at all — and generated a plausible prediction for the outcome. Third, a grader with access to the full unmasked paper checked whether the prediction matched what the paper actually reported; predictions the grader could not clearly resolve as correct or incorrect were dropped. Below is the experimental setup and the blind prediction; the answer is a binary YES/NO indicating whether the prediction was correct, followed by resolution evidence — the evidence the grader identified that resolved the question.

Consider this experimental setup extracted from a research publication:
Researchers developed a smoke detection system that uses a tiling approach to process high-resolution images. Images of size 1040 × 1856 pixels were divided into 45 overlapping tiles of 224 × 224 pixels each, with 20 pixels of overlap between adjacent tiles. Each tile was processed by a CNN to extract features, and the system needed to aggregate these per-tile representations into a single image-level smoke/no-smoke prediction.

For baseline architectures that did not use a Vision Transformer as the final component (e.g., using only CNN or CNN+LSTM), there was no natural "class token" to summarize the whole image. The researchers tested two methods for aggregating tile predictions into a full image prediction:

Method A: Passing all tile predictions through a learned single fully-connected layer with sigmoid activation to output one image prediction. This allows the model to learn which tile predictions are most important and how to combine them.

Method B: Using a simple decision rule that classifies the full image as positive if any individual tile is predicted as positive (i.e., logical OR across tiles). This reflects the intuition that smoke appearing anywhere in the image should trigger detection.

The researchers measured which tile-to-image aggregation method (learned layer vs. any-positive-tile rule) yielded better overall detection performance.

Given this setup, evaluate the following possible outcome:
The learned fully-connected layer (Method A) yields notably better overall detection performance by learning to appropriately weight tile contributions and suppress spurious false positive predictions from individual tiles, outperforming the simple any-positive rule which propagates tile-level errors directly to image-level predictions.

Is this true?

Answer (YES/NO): YES